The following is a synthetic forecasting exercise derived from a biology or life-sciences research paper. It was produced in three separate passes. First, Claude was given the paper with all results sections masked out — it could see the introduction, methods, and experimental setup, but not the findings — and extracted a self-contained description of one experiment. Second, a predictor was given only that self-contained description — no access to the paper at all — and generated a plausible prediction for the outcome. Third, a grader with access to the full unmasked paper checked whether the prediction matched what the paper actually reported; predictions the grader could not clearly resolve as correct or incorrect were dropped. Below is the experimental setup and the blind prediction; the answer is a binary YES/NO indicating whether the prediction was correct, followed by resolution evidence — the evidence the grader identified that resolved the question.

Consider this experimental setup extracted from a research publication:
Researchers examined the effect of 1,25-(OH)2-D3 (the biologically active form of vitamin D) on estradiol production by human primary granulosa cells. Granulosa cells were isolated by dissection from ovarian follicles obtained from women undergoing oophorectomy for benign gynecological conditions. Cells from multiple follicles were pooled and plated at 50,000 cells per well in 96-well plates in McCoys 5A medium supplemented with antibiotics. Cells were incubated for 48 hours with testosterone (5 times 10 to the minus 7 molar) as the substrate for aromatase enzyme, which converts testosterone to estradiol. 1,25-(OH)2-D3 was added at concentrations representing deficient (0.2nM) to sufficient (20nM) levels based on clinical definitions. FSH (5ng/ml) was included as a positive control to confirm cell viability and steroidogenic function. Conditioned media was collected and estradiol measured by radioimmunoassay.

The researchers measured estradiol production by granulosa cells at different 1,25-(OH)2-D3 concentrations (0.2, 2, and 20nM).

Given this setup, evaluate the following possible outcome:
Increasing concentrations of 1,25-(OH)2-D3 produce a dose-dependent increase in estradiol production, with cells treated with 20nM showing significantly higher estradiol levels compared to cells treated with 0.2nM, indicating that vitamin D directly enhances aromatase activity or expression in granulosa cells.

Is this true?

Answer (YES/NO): NO